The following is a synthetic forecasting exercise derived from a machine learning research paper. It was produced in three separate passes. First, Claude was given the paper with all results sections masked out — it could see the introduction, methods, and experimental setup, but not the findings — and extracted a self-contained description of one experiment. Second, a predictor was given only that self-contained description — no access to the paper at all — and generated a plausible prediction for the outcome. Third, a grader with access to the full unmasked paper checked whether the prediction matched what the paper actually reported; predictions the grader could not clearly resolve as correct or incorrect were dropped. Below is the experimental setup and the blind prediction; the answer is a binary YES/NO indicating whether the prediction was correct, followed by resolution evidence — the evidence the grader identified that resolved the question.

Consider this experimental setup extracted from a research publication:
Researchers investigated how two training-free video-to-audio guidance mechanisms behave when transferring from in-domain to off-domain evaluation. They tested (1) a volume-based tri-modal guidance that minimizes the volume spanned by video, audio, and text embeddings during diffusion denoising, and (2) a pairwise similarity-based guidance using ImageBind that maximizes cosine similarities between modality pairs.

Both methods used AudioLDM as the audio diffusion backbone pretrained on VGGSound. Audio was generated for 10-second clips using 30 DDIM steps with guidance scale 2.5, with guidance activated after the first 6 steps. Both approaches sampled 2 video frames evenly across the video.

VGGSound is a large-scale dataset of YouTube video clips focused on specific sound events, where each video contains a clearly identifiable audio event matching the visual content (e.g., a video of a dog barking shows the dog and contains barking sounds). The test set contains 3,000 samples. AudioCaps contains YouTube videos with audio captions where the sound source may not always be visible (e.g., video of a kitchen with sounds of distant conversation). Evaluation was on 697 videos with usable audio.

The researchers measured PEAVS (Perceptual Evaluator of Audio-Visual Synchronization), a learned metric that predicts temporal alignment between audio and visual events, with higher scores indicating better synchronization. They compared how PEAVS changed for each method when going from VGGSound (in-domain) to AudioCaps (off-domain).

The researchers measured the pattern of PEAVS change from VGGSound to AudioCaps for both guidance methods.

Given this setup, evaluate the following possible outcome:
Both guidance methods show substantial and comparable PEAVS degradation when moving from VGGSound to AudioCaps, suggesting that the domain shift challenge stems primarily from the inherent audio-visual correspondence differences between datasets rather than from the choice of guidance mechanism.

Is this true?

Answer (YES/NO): NO